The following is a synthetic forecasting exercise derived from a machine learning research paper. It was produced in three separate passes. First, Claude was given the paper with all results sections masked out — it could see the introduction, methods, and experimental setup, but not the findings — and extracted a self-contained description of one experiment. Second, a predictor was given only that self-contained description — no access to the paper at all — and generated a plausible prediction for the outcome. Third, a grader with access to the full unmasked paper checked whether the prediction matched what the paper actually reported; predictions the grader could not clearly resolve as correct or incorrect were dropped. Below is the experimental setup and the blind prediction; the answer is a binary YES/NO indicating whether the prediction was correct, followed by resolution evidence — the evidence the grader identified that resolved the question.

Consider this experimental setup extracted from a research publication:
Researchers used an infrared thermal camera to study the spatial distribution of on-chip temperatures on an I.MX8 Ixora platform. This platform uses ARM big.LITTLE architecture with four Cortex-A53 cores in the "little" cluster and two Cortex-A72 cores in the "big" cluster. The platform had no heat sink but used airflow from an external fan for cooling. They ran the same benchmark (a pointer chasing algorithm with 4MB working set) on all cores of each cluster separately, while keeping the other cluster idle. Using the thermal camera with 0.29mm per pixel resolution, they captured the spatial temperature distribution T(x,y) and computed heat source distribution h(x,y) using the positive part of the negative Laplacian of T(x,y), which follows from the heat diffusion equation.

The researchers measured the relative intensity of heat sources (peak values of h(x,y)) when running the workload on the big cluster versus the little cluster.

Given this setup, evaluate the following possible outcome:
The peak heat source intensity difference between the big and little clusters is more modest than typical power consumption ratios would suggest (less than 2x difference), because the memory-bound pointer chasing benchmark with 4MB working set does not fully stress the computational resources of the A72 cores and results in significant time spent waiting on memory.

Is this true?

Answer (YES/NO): NO